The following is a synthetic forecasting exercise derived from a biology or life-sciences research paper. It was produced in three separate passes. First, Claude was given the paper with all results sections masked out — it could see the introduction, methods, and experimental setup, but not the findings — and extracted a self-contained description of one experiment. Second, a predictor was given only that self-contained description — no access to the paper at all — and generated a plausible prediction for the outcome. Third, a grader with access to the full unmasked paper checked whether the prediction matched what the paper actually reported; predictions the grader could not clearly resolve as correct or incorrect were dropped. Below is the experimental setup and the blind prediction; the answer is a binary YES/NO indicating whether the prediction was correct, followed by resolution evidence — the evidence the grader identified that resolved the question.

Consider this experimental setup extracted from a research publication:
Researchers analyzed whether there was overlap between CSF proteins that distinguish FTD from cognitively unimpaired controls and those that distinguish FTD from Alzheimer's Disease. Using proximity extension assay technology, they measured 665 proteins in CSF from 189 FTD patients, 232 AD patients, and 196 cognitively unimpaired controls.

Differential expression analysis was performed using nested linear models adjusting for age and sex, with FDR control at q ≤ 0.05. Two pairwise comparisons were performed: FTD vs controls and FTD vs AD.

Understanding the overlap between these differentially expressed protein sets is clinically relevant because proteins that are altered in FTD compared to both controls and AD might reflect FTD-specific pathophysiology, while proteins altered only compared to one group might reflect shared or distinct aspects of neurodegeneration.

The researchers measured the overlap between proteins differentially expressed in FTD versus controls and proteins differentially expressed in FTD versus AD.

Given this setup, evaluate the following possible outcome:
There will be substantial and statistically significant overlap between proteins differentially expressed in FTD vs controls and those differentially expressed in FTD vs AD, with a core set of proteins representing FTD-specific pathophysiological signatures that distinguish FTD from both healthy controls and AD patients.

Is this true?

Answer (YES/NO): YES